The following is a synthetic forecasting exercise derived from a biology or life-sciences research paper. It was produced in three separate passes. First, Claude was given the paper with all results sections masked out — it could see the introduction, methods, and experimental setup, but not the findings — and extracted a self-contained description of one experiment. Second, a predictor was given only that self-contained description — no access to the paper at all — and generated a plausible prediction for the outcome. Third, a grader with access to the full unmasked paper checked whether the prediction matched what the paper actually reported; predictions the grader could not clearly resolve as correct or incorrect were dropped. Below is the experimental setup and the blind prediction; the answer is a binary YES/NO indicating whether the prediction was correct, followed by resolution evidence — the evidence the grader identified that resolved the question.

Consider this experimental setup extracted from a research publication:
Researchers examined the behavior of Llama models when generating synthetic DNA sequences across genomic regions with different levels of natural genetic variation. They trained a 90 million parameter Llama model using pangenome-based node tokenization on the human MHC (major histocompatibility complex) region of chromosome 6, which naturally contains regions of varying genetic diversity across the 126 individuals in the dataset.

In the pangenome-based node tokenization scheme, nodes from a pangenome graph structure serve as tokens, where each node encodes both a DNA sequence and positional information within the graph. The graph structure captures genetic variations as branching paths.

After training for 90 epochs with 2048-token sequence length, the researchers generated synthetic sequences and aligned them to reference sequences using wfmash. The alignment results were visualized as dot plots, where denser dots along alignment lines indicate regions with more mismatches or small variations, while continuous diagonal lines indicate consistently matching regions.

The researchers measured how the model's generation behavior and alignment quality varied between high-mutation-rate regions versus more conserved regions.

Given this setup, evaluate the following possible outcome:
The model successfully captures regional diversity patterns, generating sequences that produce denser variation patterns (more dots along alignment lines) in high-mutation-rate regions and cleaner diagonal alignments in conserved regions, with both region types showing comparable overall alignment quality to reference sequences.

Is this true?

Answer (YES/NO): NO